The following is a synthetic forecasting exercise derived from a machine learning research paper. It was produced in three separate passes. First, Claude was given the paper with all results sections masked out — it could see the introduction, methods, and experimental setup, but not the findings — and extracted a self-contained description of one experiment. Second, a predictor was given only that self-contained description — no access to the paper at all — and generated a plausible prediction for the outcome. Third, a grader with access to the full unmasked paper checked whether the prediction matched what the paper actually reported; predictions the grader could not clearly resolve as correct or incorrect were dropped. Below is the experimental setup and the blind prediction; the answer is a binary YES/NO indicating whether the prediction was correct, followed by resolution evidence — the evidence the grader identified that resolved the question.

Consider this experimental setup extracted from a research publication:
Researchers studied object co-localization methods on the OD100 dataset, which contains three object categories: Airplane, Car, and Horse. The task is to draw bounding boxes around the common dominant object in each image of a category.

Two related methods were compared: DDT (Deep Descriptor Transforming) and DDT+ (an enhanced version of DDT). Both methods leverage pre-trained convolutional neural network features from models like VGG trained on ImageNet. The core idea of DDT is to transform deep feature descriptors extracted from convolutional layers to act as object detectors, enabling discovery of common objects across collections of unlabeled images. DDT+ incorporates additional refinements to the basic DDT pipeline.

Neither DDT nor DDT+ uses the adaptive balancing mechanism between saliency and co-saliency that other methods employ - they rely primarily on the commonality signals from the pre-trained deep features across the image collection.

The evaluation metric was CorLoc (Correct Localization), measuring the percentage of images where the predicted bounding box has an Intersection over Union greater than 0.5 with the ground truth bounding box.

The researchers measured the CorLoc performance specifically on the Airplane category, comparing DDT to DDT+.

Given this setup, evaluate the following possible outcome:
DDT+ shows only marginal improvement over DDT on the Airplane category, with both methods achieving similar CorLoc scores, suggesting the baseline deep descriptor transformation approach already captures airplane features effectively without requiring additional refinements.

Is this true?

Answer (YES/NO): NO